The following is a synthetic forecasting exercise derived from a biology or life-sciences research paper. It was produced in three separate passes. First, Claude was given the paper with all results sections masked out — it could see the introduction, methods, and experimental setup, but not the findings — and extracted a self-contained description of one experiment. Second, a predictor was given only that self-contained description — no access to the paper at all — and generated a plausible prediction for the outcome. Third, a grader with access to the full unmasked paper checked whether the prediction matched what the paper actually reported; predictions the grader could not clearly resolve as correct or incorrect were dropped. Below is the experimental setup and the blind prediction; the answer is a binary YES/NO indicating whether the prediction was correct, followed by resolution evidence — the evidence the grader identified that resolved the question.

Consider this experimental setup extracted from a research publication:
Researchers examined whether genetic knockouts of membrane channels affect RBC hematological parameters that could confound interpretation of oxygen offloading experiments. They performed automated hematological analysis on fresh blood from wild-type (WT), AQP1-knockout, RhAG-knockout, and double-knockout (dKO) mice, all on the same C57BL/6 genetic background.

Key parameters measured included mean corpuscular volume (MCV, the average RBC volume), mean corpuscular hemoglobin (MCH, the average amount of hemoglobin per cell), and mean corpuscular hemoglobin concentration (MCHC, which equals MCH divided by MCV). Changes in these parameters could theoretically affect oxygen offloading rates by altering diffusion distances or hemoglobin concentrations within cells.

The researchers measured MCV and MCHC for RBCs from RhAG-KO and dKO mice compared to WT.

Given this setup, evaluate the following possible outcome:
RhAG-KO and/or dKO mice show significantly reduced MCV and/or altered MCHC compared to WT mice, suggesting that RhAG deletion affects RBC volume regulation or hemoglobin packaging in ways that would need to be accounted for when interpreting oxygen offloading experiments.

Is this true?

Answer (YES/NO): NO